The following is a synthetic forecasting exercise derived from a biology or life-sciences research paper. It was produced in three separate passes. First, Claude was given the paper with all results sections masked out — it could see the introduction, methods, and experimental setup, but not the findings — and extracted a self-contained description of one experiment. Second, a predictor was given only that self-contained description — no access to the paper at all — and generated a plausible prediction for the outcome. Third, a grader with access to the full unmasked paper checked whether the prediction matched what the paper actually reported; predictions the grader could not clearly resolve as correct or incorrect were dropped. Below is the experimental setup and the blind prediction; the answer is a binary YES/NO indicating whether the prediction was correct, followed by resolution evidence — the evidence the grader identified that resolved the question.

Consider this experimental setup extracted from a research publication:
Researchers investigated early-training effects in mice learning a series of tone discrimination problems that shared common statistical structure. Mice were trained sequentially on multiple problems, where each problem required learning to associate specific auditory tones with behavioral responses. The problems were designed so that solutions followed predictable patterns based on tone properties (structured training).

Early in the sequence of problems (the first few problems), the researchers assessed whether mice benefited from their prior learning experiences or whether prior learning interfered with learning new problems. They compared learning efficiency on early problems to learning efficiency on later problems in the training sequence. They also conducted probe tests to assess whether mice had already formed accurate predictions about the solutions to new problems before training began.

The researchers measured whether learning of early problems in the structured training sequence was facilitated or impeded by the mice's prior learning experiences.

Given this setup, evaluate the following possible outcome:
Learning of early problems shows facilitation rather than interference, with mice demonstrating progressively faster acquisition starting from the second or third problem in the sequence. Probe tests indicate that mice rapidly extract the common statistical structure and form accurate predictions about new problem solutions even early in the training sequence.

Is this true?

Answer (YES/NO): NO